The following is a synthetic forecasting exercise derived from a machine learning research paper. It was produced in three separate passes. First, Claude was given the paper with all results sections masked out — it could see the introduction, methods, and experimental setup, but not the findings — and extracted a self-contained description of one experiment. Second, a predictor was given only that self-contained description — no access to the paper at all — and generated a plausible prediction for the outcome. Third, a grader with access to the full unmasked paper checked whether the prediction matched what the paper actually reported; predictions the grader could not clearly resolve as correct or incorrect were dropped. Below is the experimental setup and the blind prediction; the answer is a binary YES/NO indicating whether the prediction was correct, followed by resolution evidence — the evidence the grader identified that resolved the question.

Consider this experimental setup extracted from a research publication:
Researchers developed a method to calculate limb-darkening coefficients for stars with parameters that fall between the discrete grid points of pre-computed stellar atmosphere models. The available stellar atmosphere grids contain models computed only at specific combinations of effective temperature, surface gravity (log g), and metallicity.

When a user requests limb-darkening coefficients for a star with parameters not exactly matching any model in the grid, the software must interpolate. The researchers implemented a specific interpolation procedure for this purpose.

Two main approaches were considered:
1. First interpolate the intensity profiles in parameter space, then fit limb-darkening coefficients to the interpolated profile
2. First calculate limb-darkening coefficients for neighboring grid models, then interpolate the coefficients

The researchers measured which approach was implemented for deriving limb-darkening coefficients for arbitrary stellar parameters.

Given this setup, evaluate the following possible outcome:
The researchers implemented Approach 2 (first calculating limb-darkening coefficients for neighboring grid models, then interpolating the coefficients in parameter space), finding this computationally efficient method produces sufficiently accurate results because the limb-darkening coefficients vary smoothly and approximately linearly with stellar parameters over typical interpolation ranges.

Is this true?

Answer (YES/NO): YES